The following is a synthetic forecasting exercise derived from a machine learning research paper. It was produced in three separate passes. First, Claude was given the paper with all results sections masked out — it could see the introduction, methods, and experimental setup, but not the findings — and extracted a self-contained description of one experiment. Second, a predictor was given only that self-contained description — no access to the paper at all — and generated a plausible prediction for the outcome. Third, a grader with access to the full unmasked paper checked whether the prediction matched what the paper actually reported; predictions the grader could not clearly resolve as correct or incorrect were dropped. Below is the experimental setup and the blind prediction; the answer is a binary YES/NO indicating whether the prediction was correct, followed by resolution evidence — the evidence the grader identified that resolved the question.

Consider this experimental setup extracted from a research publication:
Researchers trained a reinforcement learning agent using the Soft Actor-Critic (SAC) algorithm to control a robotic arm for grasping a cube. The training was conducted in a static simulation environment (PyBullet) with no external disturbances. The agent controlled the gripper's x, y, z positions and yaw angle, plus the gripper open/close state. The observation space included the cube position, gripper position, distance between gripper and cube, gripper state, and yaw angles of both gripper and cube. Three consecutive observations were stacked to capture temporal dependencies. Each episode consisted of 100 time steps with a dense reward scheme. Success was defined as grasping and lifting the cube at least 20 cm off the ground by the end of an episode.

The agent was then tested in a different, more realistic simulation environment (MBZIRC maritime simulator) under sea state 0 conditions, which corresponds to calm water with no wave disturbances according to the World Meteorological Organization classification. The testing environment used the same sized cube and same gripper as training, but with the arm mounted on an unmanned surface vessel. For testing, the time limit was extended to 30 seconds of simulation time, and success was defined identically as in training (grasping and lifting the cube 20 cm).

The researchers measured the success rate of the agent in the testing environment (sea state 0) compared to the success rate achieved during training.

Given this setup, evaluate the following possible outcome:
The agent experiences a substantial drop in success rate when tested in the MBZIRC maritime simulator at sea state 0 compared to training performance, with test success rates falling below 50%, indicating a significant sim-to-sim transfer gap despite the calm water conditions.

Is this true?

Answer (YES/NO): NO